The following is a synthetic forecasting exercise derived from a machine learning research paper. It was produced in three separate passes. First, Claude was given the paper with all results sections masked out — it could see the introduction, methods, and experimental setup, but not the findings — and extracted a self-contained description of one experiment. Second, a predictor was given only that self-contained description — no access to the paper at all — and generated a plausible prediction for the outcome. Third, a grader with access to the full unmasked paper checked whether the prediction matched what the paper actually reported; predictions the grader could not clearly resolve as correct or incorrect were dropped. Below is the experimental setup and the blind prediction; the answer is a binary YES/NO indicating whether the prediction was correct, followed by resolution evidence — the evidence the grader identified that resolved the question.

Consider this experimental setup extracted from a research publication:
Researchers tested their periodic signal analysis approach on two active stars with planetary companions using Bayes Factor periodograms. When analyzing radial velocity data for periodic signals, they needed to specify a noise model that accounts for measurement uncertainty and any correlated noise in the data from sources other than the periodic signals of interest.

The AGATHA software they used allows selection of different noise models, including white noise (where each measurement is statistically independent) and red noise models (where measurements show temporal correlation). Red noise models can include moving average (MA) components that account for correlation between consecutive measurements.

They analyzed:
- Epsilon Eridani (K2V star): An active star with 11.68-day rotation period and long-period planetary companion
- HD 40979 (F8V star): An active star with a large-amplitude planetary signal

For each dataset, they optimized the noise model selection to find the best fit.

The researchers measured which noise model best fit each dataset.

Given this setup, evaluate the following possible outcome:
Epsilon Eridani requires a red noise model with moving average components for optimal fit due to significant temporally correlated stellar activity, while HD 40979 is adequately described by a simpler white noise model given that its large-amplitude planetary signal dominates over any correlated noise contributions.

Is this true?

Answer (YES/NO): YES